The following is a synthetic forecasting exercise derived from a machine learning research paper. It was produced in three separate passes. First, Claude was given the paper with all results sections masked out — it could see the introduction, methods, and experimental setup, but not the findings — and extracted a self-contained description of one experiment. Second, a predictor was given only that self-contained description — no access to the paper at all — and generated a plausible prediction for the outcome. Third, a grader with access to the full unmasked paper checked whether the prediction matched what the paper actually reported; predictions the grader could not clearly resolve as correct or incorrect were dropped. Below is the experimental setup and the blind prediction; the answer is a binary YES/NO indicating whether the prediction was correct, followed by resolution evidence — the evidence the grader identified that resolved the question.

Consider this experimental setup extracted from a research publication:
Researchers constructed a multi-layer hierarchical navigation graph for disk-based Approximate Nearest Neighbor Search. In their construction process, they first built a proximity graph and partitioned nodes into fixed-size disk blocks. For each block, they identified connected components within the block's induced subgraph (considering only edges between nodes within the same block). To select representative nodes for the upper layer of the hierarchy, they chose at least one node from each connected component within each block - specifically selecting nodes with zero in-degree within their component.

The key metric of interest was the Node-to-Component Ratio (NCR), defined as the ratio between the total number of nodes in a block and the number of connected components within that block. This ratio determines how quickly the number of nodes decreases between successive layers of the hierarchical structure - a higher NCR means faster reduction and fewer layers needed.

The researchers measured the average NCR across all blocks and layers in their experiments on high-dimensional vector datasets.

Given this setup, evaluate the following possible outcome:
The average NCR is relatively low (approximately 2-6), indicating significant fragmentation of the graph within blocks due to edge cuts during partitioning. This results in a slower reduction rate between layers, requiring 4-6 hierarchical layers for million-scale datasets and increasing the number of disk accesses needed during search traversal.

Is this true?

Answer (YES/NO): YES